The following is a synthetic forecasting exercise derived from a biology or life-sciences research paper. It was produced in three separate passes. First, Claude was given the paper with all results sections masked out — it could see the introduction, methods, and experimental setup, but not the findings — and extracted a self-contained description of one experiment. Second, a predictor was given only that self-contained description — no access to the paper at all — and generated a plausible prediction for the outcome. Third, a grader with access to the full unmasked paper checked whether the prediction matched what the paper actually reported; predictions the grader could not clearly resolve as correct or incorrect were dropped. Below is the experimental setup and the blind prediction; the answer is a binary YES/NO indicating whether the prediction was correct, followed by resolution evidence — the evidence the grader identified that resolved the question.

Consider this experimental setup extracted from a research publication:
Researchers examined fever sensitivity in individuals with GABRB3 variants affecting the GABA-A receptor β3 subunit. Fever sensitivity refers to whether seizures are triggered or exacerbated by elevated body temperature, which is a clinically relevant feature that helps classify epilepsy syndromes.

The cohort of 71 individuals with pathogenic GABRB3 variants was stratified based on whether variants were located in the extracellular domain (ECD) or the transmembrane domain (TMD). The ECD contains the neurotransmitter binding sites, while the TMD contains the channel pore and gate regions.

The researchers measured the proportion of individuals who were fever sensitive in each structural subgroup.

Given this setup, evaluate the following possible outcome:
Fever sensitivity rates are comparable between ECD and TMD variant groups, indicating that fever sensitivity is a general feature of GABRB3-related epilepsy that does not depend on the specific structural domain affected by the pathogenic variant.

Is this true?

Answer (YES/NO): NO